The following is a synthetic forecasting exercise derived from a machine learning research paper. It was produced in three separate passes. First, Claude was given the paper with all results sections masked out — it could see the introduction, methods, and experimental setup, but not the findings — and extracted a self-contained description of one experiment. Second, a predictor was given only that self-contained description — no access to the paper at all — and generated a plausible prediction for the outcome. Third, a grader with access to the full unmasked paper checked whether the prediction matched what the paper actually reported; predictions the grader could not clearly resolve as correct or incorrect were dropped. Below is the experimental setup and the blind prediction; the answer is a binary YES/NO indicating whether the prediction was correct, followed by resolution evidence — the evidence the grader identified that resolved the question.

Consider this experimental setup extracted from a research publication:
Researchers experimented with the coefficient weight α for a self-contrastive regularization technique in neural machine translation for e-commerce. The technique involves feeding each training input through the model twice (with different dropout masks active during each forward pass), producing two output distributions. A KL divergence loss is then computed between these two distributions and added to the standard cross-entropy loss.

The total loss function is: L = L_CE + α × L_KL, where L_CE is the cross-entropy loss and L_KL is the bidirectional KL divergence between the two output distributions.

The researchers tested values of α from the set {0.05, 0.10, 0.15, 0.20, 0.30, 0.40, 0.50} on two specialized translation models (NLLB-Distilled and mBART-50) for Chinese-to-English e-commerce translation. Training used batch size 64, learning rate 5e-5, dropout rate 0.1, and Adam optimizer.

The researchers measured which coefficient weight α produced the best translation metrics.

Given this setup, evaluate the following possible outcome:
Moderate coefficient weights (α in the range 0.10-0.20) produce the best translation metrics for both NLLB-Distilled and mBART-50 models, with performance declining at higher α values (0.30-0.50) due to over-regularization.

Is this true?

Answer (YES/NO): NO